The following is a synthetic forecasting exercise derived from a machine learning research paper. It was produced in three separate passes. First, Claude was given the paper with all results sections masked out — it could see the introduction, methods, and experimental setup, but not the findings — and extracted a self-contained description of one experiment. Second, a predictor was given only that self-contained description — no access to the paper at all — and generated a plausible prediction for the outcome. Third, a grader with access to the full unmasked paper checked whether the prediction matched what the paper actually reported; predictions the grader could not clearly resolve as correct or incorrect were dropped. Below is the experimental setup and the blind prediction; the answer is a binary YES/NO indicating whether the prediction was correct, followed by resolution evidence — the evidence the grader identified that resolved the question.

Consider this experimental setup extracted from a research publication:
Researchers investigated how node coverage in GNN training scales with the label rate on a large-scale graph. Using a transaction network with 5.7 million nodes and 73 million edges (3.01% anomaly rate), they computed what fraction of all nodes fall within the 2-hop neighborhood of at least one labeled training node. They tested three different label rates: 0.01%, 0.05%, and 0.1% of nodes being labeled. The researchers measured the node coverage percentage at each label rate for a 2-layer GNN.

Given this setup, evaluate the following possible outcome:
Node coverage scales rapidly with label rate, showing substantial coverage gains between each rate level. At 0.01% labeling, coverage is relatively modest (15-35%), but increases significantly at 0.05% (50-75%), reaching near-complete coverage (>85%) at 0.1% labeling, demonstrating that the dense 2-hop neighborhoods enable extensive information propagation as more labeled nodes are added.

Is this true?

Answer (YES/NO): NO